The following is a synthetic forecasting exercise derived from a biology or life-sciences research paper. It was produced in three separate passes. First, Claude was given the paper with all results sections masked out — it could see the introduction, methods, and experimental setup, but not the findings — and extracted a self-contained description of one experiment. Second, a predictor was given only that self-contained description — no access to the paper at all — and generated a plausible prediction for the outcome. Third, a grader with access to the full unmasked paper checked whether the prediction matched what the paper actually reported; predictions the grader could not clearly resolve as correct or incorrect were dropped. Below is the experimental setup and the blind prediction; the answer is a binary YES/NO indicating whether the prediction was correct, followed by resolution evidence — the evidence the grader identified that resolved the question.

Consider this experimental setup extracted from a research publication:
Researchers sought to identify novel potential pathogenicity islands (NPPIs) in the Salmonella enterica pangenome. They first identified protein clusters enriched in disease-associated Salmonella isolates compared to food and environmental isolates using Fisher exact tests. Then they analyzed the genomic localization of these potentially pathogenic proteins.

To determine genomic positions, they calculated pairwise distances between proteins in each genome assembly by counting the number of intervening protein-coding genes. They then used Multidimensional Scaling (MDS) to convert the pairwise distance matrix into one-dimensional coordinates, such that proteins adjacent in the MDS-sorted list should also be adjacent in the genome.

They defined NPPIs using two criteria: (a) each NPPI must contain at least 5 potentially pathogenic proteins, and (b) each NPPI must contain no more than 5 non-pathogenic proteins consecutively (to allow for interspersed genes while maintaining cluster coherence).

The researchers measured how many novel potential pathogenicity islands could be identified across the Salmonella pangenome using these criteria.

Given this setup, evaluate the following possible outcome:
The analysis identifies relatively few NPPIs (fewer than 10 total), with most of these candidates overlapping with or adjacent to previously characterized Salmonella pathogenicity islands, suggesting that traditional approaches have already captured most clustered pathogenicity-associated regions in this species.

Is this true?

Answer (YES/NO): NO